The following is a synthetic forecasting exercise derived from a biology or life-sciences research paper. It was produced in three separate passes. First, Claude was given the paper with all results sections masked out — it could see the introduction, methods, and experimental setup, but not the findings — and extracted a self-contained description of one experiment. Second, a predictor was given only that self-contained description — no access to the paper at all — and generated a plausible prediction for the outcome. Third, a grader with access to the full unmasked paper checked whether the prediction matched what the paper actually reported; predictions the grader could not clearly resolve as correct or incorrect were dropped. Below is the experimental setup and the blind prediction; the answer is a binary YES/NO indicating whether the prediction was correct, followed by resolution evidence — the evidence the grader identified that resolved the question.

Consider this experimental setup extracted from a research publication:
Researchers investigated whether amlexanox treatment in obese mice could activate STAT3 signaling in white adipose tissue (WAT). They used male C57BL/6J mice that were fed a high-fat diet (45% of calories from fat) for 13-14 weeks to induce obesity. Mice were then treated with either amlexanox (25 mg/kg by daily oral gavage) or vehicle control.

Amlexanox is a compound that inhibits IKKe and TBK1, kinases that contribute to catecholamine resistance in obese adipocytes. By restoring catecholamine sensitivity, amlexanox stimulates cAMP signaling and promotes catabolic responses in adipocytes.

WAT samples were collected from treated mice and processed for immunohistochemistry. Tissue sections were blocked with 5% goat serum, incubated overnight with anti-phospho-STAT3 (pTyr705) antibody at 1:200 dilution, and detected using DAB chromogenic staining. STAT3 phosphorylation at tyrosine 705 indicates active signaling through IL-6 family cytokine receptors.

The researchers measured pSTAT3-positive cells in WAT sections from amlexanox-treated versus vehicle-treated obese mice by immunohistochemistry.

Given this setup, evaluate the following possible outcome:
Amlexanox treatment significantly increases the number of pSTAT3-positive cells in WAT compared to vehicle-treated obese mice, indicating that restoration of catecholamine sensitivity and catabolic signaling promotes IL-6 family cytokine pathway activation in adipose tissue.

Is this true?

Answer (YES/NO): YES